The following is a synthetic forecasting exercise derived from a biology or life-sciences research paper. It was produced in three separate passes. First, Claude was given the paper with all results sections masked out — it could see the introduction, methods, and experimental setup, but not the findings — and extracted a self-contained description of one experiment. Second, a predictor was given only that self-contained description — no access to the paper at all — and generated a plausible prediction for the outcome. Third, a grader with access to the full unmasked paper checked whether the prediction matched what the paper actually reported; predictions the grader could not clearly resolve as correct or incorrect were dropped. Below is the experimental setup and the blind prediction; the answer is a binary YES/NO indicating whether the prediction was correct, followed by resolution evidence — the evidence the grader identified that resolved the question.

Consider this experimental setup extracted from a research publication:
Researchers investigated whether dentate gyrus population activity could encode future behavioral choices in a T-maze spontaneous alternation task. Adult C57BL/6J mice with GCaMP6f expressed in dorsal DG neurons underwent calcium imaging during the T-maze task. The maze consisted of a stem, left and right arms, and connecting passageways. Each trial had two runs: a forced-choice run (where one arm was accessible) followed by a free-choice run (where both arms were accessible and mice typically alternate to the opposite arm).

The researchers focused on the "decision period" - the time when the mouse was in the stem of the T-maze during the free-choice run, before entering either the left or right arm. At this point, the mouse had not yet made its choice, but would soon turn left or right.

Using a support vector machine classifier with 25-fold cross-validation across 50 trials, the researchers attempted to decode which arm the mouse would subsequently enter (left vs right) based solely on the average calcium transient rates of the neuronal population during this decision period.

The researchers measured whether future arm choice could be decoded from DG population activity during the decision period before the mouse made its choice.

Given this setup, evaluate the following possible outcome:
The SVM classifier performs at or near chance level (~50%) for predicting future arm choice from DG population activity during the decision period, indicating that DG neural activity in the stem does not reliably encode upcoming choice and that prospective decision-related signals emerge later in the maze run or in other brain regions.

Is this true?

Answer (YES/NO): NO